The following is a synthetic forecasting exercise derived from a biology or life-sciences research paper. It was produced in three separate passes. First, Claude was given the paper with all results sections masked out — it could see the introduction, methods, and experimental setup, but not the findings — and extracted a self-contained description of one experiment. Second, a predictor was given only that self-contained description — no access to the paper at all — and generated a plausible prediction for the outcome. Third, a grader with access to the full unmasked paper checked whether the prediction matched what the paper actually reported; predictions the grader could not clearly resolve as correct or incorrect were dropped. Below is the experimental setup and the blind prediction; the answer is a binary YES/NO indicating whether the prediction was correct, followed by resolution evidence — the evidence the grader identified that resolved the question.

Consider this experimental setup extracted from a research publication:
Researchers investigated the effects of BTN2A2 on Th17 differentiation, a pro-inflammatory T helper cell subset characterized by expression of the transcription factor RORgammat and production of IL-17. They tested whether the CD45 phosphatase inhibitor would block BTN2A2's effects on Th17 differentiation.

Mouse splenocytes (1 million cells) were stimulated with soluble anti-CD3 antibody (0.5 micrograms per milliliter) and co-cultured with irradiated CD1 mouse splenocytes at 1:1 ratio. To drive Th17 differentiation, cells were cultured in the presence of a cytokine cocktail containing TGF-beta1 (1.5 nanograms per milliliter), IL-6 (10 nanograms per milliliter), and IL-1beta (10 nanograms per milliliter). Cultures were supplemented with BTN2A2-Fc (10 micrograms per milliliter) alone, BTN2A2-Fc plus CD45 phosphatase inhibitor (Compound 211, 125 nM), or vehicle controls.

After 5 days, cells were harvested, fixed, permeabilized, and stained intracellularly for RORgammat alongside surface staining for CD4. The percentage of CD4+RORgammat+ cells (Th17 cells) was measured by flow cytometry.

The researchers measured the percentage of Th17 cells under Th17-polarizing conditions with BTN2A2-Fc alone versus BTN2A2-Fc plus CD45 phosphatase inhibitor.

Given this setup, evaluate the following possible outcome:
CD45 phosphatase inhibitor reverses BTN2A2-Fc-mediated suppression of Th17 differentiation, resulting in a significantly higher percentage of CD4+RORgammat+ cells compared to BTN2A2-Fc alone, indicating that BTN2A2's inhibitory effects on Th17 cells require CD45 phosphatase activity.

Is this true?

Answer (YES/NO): YES